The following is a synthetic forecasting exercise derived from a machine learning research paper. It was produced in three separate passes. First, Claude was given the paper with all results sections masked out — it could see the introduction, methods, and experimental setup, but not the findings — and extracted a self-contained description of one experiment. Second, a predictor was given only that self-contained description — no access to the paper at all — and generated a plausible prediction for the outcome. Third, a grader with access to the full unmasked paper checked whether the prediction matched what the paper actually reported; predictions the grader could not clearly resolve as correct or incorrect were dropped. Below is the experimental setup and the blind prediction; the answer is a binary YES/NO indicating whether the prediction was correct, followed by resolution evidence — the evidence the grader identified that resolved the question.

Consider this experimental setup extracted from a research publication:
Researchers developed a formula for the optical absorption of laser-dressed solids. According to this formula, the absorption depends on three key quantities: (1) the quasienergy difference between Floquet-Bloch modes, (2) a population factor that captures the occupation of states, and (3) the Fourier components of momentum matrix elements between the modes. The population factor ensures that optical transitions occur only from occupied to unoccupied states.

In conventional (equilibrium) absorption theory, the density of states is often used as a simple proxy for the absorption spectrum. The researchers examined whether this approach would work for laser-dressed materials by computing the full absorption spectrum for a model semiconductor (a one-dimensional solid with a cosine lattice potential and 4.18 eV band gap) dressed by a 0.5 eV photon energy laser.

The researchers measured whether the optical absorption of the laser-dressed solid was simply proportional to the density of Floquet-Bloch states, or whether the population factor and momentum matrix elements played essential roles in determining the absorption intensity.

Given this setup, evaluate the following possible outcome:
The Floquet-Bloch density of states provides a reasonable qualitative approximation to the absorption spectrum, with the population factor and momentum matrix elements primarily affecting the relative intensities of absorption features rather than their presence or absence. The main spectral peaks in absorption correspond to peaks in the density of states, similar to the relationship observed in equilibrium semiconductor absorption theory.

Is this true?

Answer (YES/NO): NO